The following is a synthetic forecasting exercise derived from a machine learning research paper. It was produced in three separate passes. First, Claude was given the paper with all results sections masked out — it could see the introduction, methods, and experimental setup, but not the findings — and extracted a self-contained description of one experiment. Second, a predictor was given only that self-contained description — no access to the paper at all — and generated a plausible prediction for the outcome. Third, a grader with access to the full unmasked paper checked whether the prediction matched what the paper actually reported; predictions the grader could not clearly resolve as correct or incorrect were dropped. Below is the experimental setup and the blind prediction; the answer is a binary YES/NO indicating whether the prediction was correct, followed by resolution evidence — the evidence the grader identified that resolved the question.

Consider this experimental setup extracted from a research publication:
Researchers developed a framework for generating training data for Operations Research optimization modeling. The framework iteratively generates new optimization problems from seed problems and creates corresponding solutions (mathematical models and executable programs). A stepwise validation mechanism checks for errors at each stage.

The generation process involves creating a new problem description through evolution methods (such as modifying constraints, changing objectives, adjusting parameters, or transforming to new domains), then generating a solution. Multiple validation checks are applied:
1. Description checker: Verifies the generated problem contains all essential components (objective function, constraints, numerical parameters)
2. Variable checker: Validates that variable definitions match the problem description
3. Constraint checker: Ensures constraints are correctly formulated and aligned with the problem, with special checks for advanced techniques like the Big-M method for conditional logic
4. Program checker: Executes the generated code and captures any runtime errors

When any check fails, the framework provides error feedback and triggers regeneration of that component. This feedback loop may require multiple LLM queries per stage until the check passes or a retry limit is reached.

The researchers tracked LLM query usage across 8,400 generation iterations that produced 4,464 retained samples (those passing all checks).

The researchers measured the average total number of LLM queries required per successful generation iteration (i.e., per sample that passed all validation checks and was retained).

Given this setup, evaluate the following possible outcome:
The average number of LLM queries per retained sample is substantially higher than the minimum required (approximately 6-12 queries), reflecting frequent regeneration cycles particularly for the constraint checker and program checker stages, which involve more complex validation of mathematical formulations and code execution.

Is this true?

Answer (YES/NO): NO